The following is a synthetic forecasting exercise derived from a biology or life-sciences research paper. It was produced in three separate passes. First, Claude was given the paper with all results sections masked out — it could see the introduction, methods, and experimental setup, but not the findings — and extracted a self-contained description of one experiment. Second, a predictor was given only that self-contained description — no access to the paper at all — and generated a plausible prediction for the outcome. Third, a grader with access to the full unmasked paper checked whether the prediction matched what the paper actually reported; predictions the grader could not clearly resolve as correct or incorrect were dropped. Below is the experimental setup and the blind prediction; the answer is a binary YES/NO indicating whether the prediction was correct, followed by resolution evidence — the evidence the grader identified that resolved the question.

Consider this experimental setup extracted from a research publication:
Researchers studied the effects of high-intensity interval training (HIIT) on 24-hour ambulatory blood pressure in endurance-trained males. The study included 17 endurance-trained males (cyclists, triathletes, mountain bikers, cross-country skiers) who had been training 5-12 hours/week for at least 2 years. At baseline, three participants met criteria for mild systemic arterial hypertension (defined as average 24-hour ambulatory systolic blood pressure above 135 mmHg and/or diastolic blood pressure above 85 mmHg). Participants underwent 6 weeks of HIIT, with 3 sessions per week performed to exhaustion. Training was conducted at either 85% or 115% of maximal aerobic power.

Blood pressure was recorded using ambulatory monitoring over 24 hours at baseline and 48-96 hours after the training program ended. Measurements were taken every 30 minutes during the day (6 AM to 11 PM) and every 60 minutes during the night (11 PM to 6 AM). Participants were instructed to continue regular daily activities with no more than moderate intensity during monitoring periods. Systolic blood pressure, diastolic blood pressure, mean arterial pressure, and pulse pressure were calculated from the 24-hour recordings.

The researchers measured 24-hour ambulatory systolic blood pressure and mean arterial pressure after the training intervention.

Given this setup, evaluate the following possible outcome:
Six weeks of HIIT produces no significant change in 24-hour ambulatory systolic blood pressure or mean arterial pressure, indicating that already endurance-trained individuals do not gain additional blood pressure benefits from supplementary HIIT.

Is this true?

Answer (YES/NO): NO